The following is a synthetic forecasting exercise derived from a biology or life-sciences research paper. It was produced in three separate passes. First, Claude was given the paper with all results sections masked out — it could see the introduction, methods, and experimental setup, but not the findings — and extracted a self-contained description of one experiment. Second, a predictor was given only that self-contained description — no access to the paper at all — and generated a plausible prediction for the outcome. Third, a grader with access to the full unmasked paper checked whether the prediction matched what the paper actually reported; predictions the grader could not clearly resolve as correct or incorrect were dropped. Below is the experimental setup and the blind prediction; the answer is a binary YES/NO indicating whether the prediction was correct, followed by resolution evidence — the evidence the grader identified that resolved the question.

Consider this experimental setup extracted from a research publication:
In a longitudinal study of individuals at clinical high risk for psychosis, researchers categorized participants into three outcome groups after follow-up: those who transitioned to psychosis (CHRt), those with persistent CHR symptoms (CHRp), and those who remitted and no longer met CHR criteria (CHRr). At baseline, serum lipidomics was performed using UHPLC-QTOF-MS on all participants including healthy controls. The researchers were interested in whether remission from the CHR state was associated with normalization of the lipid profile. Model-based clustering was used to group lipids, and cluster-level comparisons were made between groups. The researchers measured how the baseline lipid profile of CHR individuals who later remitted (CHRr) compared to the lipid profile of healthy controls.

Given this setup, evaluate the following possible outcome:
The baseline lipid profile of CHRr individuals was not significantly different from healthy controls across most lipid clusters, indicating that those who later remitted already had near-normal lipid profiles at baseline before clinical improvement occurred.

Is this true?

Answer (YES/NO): YES